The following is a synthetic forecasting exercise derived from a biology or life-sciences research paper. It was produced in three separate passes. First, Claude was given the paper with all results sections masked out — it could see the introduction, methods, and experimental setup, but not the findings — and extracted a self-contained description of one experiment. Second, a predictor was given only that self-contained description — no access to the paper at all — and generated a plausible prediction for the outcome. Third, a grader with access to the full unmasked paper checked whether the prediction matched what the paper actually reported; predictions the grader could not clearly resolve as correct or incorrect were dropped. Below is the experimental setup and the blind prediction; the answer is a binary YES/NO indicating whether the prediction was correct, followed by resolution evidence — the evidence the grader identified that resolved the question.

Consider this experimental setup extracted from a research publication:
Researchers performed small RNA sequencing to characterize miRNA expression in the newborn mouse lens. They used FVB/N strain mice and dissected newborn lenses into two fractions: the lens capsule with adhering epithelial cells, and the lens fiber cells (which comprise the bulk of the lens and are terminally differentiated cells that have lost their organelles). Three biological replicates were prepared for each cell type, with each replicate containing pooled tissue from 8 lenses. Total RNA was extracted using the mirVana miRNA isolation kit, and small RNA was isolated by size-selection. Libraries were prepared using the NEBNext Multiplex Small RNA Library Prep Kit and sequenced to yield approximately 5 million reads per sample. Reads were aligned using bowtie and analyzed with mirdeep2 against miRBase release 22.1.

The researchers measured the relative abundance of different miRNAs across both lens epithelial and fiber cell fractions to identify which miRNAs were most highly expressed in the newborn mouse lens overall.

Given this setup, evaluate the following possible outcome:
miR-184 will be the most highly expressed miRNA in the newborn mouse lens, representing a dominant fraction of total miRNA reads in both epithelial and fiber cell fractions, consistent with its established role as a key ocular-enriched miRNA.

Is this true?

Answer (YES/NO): YES